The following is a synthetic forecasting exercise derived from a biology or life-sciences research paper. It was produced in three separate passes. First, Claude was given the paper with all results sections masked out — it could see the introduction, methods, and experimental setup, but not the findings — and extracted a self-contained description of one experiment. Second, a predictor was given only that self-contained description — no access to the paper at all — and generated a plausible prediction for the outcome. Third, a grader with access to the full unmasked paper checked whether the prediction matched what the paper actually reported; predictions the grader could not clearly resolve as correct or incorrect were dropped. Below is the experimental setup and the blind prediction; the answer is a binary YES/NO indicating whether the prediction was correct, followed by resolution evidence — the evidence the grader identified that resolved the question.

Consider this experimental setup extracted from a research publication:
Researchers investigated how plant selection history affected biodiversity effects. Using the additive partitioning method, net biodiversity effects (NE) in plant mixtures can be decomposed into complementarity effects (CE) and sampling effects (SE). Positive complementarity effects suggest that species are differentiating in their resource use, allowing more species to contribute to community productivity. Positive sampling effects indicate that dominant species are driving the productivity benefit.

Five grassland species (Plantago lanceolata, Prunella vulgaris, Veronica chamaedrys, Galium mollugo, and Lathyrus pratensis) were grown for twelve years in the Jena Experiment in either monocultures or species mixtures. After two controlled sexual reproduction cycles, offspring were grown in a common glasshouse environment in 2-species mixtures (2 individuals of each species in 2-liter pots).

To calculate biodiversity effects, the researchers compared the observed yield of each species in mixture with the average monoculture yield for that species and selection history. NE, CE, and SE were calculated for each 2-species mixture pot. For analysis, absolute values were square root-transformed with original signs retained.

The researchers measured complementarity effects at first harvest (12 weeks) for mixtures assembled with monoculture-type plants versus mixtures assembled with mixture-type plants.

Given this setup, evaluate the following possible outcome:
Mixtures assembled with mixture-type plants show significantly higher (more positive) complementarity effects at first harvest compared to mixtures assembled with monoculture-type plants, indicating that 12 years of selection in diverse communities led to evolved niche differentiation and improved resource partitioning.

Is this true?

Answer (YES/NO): NO